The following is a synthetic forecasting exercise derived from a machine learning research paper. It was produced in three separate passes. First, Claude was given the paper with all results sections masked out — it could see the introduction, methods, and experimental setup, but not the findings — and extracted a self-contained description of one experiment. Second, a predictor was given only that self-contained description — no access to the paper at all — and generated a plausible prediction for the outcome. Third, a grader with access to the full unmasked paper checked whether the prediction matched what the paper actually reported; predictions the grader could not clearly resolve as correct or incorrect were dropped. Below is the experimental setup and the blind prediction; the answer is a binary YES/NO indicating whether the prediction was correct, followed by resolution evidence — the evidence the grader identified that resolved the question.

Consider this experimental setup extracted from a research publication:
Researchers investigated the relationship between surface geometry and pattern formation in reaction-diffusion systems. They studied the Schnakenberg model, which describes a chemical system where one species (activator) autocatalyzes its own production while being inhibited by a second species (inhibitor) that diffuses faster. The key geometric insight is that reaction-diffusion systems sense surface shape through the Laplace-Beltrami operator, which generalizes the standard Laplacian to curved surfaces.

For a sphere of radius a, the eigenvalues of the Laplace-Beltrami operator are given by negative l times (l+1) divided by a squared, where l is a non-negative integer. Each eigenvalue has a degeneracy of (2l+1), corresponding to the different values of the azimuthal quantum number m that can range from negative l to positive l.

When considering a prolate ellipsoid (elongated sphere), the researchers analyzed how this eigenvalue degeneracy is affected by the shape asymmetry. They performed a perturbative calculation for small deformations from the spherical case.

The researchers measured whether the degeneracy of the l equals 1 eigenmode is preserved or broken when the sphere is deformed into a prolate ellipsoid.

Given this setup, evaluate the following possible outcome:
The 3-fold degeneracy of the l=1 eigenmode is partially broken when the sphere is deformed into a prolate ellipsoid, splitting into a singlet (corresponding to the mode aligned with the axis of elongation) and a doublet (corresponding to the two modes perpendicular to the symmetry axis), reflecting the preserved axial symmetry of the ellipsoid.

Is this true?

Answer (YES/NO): YES